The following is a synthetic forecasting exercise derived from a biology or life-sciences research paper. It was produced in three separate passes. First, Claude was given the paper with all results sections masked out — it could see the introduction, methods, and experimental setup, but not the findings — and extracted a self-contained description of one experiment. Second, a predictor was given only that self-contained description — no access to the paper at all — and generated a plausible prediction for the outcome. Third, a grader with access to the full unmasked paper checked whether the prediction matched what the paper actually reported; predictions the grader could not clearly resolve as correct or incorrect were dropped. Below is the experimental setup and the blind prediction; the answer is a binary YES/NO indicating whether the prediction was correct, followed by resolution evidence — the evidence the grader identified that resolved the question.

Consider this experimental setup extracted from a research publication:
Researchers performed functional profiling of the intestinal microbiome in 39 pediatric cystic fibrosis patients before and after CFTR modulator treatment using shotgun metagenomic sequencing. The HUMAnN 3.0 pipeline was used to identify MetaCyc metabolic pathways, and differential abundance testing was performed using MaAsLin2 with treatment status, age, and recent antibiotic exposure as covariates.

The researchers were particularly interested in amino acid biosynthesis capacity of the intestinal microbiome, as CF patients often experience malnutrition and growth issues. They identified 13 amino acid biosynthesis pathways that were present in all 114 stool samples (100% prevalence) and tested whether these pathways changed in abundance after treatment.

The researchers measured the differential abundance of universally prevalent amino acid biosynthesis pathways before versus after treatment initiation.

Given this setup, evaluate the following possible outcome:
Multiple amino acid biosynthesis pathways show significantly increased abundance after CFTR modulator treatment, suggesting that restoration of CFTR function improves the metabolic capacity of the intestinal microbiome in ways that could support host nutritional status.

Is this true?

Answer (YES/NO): YES